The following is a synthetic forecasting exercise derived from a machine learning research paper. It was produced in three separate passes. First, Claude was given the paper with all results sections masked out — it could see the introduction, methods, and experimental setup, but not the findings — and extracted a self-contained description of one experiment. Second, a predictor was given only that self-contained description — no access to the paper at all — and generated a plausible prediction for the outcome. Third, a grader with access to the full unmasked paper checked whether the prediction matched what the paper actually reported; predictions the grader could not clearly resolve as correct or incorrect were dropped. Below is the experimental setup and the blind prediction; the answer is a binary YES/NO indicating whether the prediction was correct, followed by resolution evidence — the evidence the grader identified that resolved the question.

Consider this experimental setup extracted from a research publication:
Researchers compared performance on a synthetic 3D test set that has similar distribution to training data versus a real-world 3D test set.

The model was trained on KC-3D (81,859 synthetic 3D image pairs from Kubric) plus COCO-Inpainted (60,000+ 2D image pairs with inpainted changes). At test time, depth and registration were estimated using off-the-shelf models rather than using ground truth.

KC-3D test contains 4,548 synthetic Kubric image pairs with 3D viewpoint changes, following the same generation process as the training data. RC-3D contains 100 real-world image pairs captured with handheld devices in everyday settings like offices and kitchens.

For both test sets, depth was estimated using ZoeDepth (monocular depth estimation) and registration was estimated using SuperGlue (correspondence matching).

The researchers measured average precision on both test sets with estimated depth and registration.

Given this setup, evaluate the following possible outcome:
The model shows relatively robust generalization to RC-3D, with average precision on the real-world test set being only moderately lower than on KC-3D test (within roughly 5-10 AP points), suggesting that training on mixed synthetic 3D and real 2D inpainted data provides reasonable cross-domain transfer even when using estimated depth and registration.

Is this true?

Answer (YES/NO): NO